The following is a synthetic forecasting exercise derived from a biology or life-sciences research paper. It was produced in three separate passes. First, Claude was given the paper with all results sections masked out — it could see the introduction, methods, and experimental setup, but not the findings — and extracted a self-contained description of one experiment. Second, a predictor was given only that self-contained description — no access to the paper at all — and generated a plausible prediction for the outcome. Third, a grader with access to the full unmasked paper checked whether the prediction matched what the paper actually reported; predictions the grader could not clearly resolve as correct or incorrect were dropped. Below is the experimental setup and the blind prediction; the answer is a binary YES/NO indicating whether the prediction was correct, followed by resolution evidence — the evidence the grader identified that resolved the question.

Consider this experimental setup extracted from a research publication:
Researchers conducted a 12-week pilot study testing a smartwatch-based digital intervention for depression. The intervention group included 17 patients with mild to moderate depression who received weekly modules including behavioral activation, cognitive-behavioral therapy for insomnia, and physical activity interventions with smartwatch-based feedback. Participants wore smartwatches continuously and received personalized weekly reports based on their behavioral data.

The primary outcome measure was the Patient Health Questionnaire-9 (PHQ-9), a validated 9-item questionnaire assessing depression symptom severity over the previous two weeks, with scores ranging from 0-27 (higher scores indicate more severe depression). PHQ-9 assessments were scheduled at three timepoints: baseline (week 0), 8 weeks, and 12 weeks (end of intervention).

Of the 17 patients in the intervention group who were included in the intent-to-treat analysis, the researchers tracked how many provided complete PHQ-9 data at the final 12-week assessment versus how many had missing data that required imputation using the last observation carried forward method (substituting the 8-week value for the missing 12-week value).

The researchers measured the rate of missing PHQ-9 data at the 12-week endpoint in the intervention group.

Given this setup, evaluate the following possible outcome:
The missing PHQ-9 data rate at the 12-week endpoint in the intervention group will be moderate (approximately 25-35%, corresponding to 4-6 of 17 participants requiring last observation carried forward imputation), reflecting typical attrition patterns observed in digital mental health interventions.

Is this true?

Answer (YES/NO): YES